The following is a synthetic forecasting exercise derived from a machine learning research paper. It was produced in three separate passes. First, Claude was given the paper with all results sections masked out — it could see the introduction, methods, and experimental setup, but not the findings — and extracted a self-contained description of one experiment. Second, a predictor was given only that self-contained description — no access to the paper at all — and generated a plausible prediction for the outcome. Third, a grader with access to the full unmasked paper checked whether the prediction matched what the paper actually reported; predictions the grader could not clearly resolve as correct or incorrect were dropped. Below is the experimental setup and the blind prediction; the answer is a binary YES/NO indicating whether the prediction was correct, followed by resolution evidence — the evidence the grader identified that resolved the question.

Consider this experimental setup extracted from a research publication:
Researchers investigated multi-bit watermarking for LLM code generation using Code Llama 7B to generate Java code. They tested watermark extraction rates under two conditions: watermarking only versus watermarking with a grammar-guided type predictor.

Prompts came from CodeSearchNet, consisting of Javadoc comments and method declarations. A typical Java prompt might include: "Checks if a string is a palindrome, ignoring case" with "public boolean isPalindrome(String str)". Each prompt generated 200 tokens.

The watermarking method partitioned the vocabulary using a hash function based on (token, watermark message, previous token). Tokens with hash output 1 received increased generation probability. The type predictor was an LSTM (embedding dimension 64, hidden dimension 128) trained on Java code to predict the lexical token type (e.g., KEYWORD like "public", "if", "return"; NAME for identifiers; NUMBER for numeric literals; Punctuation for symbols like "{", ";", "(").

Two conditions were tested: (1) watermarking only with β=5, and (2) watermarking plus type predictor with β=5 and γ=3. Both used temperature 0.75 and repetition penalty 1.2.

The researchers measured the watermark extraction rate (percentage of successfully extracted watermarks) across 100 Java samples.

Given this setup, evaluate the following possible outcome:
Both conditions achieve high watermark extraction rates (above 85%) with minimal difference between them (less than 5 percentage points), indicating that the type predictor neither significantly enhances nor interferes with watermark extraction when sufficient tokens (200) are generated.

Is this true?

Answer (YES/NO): YES